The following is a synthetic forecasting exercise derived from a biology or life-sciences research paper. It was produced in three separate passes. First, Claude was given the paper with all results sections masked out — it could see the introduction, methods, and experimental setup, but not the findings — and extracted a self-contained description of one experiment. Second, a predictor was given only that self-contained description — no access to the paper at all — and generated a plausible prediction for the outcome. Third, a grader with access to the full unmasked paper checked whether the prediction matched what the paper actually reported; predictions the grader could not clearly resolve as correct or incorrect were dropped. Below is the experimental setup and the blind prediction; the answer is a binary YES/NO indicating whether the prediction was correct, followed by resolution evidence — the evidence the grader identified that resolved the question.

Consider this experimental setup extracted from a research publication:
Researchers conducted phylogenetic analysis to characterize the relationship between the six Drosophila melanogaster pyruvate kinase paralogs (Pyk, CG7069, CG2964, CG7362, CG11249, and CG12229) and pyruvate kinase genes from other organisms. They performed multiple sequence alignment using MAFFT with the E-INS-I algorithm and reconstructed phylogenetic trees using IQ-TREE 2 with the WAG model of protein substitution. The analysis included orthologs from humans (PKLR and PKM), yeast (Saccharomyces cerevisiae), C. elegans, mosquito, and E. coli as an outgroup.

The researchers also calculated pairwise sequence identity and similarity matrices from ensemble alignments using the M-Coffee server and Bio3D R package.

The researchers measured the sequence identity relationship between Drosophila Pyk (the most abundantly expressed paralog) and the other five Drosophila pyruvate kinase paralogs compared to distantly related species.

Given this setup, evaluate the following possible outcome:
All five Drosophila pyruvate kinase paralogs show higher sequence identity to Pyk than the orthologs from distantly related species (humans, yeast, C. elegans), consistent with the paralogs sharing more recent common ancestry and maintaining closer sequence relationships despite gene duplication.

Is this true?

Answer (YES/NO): NO